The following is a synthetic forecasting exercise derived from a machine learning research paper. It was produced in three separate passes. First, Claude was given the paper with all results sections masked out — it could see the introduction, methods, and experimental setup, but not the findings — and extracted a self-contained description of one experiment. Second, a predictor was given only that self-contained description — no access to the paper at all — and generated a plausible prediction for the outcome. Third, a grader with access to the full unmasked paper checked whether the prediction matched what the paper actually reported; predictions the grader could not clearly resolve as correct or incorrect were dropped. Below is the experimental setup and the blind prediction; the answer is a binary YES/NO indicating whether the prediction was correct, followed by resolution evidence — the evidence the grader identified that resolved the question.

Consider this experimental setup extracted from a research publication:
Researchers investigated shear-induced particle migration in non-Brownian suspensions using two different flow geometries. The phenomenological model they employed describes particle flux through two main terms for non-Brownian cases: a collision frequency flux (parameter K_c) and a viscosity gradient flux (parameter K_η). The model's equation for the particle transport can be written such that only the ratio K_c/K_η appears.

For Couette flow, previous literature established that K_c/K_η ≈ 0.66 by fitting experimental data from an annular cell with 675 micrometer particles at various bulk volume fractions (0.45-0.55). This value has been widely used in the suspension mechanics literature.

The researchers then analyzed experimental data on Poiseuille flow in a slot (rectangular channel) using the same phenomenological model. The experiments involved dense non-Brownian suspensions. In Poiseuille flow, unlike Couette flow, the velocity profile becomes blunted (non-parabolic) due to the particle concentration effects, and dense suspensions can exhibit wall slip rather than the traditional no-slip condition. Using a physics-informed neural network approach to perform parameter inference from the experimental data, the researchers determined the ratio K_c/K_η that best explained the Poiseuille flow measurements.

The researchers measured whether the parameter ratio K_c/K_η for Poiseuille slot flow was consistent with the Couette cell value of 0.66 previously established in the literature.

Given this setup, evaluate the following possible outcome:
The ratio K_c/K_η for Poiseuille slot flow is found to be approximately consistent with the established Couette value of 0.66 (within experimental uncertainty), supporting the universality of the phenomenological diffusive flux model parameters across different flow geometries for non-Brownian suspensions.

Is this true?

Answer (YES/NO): NO